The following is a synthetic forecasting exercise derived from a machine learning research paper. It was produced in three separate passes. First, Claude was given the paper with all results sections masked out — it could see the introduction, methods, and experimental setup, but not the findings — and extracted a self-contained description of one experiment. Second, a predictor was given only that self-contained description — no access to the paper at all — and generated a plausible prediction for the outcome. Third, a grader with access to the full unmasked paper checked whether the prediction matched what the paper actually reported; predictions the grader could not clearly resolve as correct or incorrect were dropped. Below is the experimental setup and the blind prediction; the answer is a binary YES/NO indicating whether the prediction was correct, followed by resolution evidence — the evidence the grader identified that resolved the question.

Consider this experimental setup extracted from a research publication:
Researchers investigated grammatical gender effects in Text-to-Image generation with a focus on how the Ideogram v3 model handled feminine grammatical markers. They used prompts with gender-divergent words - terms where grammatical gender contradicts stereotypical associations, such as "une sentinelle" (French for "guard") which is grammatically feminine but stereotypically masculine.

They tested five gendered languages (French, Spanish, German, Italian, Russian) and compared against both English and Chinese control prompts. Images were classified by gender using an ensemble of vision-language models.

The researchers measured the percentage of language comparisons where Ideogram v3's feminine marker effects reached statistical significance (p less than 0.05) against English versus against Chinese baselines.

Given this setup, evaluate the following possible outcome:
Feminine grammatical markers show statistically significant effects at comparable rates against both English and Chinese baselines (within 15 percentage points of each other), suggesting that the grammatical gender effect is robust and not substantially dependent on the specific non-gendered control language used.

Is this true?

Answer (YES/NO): NO